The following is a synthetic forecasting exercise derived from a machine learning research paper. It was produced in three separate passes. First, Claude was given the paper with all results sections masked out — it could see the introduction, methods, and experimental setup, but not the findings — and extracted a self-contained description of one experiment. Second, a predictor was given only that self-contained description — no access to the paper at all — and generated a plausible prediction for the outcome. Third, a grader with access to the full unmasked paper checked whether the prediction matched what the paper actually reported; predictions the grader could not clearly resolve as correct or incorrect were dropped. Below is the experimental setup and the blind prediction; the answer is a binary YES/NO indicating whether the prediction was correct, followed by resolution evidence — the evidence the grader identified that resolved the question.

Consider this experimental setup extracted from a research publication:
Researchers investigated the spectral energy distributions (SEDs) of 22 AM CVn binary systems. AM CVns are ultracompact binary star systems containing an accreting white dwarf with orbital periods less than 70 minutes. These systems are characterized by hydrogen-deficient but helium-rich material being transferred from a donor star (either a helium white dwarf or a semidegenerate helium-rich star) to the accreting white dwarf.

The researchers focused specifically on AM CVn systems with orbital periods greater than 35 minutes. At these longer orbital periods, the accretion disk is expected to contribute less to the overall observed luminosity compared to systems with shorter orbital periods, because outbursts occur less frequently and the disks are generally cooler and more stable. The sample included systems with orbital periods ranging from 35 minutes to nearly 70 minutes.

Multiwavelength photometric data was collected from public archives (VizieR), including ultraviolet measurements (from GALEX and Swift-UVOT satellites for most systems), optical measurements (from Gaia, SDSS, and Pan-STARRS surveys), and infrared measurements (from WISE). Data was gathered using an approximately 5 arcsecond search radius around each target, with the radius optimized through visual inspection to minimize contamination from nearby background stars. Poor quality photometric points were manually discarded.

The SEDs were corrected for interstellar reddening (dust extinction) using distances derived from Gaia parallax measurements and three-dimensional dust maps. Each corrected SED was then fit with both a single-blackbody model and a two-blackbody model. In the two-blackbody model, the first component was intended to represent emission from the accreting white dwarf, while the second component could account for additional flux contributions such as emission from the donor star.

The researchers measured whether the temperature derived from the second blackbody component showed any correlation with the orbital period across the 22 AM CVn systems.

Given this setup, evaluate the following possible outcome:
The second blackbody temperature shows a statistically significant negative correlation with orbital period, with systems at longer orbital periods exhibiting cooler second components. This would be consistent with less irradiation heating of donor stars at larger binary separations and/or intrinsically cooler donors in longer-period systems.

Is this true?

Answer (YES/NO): NO